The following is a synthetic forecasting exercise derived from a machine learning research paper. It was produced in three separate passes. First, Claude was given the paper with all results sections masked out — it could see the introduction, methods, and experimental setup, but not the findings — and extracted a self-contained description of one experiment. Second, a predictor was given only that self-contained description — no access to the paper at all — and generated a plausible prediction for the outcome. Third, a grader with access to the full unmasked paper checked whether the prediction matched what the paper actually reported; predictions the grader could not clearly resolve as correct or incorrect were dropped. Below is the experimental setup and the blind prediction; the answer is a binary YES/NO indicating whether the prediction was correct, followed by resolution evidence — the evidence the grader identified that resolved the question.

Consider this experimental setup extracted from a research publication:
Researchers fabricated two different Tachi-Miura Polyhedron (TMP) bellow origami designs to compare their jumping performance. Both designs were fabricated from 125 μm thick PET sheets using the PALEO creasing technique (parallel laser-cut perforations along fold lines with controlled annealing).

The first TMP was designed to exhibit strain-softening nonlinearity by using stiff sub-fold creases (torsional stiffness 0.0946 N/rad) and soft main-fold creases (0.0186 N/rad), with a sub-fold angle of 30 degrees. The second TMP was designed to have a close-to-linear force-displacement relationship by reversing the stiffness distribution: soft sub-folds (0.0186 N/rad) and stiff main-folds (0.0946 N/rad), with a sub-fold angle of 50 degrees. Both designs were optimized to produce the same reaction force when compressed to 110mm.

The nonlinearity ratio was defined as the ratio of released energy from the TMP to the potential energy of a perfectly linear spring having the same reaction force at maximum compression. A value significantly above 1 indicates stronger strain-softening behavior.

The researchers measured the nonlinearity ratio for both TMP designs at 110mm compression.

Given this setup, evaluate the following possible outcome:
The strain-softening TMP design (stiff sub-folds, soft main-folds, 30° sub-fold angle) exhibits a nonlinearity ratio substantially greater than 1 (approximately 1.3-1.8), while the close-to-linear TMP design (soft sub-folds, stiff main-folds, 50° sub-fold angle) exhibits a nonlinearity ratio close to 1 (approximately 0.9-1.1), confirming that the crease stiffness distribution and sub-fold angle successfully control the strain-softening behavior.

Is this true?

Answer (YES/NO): NO